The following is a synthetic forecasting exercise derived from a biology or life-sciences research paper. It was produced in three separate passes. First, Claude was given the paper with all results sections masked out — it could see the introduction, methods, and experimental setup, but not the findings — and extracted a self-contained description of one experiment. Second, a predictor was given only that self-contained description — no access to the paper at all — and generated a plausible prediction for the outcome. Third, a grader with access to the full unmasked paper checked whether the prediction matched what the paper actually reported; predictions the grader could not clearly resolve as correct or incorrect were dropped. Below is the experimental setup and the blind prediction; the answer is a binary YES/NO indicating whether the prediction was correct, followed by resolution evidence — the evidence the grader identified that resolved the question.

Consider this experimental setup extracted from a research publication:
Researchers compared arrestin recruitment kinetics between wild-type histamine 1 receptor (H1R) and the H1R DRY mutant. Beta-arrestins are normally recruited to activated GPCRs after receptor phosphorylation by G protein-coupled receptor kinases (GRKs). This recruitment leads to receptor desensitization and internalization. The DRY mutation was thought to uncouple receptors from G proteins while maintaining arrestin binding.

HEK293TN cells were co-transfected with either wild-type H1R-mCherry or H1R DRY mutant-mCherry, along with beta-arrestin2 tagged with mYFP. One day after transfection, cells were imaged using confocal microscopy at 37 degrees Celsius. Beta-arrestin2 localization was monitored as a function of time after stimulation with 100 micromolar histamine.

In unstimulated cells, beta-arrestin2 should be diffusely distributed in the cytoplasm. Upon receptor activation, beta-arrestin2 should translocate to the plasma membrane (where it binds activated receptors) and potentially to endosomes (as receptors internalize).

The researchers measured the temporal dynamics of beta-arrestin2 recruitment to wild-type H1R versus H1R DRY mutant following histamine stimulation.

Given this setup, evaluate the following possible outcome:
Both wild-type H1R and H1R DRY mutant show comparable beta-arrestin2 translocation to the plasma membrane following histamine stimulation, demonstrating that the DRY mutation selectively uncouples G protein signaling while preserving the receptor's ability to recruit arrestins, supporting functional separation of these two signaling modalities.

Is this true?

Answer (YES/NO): NO